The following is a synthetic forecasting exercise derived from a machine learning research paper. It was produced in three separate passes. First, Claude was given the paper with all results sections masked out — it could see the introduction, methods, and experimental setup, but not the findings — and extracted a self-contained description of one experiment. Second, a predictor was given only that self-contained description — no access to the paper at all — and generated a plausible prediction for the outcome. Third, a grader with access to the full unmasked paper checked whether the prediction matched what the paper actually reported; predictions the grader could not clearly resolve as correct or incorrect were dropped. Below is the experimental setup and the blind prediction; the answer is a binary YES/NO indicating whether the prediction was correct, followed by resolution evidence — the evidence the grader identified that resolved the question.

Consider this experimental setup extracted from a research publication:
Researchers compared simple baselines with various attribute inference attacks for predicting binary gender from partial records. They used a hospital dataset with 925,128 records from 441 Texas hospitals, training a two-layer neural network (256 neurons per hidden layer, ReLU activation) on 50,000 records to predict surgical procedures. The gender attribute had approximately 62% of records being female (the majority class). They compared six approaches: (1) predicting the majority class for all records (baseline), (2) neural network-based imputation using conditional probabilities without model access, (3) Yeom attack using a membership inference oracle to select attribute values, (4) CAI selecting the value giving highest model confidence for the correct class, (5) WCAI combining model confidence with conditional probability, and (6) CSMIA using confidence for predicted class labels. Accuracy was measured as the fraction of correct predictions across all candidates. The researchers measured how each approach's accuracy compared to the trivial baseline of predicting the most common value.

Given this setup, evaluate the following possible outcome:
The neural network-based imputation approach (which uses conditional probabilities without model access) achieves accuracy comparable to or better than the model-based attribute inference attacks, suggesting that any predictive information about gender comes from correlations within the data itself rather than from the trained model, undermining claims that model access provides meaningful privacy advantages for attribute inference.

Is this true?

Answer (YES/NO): YES